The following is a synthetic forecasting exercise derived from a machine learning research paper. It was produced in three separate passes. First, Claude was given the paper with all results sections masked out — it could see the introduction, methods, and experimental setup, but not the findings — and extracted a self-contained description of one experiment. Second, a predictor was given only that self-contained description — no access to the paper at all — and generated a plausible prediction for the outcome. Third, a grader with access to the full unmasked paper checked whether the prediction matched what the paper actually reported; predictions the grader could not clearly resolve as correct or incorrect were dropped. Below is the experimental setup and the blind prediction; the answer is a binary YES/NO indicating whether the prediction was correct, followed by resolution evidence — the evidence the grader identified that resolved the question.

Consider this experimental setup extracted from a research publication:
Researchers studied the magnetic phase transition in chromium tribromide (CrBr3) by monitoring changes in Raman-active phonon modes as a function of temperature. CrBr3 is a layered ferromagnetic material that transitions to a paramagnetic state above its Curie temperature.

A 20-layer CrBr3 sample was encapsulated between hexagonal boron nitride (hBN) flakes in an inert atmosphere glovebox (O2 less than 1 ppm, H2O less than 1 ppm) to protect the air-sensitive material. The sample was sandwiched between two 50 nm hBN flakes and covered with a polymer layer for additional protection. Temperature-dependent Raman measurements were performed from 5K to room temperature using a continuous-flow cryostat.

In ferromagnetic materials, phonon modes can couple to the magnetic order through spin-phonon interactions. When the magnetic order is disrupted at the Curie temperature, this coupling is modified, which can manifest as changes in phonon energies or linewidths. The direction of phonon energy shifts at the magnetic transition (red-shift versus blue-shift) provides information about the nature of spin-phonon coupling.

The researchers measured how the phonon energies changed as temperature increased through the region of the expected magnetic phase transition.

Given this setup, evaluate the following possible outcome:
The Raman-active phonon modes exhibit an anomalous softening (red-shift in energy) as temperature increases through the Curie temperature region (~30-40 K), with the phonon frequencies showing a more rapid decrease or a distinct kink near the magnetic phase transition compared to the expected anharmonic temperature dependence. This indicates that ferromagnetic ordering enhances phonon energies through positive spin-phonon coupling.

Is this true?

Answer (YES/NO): NO